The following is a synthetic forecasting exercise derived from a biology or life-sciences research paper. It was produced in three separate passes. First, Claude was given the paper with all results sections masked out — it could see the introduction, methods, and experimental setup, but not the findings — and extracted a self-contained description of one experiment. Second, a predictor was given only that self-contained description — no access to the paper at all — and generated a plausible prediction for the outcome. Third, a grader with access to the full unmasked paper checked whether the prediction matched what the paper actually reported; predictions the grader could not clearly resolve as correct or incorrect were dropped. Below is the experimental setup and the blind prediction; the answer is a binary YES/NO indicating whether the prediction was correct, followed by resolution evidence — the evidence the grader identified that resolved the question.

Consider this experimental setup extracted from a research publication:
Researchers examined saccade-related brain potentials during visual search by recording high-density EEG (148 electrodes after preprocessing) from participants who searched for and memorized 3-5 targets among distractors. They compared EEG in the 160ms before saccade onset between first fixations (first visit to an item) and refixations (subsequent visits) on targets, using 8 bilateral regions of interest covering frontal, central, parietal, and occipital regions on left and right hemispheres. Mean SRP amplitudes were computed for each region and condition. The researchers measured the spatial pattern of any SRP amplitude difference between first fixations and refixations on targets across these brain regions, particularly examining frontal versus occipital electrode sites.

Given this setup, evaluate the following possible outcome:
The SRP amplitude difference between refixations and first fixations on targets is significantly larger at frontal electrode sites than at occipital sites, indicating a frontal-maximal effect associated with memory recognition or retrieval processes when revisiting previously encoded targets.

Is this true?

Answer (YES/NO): NO